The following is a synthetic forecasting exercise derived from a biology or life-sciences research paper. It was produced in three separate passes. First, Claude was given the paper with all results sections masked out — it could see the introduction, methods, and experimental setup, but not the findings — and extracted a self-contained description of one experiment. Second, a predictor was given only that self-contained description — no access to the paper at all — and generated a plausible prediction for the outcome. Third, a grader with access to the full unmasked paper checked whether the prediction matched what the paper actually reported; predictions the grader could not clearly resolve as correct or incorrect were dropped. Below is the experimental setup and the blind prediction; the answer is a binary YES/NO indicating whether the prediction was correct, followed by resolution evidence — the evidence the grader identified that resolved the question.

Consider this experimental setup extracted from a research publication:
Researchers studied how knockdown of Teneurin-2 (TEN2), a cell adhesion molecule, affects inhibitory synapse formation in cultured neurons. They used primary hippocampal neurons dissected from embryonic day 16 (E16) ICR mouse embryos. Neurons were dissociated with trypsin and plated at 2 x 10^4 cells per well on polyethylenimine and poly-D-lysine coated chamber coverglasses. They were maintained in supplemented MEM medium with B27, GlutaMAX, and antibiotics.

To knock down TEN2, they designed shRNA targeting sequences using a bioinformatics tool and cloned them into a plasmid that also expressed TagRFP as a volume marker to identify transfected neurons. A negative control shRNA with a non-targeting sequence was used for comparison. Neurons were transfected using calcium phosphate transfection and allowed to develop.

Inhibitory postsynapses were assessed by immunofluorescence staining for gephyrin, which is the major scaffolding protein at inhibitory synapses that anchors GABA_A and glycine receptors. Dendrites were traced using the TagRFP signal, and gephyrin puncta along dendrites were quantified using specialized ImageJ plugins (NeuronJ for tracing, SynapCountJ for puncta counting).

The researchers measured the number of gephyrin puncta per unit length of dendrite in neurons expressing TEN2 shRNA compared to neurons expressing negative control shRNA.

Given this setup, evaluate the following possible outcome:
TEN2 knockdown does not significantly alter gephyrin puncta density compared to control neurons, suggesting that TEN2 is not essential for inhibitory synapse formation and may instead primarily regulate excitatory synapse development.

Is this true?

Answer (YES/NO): NO